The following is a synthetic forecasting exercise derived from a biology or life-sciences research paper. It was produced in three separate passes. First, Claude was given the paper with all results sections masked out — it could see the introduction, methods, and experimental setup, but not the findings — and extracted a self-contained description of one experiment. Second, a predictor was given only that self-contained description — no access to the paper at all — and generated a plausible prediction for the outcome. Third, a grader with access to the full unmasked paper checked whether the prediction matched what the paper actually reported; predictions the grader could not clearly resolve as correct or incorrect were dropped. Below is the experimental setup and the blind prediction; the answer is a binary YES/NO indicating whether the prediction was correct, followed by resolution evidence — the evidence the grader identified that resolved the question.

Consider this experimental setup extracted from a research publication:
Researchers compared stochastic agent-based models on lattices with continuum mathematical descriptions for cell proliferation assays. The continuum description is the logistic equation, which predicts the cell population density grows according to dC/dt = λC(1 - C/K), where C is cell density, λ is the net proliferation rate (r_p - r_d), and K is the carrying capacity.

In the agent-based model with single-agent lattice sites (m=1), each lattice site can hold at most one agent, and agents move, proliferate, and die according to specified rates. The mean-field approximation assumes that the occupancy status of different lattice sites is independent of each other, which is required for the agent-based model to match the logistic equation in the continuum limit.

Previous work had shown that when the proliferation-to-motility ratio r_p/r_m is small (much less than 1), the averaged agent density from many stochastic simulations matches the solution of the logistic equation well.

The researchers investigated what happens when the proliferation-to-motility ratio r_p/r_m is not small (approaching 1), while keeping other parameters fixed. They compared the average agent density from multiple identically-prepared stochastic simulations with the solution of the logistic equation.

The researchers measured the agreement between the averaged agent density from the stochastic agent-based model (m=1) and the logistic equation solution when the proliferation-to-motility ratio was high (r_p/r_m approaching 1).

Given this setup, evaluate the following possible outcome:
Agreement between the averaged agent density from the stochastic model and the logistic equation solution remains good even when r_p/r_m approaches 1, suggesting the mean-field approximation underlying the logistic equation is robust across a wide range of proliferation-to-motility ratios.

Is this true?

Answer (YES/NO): NO